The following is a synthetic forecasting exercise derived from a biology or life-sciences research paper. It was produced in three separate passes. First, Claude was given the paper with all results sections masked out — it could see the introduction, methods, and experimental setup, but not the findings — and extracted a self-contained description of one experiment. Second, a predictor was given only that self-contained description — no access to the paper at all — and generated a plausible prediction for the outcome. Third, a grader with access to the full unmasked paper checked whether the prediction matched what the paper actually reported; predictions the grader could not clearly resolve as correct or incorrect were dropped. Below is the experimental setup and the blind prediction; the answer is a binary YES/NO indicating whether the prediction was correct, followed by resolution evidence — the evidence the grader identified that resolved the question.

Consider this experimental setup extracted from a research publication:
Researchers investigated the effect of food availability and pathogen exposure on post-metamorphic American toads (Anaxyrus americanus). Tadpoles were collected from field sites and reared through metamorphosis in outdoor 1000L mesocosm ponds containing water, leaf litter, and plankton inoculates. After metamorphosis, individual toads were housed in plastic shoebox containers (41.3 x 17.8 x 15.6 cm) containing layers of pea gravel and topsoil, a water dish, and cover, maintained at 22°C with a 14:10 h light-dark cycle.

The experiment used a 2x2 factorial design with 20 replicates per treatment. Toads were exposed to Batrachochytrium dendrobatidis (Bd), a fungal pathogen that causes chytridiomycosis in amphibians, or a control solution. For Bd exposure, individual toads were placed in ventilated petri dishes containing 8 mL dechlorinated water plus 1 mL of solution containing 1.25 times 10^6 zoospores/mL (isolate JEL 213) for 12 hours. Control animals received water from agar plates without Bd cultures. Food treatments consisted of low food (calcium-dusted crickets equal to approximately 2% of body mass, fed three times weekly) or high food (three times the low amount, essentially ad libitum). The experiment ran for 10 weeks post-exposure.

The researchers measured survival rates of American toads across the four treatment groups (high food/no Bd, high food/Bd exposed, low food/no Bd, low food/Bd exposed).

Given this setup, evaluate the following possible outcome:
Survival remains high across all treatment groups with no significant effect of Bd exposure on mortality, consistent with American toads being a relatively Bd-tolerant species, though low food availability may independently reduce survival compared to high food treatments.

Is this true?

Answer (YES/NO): NO